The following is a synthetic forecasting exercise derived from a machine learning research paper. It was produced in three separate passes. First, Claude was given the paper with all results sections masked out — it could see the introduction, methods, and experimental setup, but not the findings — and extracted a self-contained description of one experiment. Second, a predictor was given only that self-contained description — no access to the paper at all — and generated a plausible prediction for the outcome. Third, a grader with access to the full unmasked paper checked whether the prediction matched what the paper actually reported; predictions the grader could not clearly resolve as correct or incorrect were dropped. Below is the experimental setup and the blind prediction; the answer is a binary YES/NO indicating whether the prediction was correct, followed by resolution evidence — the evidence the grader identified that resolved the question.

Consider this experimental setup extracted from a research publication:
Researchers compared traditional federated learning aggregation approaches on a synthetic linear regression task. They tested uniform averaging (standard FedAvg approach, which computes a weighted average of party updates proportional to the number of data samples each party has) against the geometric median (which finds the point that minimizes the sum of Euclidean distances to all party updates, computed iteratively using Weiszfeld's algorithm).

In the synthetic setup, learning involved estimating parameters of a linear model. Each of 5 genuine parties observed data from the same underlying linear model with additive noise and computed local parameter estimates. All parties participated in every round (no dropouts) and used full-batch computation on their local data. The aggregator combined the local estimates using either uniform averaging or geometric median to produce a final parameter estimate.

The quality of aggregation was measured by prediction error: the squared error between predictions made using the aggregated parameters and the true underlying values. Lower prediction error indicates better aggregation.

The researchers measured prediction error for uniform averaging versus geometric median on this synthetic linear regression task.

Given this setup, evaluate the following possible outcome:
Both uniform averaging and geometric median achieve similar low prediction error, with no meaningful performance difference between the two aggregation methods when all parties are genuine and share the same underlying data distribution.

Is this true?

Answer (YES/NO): NO